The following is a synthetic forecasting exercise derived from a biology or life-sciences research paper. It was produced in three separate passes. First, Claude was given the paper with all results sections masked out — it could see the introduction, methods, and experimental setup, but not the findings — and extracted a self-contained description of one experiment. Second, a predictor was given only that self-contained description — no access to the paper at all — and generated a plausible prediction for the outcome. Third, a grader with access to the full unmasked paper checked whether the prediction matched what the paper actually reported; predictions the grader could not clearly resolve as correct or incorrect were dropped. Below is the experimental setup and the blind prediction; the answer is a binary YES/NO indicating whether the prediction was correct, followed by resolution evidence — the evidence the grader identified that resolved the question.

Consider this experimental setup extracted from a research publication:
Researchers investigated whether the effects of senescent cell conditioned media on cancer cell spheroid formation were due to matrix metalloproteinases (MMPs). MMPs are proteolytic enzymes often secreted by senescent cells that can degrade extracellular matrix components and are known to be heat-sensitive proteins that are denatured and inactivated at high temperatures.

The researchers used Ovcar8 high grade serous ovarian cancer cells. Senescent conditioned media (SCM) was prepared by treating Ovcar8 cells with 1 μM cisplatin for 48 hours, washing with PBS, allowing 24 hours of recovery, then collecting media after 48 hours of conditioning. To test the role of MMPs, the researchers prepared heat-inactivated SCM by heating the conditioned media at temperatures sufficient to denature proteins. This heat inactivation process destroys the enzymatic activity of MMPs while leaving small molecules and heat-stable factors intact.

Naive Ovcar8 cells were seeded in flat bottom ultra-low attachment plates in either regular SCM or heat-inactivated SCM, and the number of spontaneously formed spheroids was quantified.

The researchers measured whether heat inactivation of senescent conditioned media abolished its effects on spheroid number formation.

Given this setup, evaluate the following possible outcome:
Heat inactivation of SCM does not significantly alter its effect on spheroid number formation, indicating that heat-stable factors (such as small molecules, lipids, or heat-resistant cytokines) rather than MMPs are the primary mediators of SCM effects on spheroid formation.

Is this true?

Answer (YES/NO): YES